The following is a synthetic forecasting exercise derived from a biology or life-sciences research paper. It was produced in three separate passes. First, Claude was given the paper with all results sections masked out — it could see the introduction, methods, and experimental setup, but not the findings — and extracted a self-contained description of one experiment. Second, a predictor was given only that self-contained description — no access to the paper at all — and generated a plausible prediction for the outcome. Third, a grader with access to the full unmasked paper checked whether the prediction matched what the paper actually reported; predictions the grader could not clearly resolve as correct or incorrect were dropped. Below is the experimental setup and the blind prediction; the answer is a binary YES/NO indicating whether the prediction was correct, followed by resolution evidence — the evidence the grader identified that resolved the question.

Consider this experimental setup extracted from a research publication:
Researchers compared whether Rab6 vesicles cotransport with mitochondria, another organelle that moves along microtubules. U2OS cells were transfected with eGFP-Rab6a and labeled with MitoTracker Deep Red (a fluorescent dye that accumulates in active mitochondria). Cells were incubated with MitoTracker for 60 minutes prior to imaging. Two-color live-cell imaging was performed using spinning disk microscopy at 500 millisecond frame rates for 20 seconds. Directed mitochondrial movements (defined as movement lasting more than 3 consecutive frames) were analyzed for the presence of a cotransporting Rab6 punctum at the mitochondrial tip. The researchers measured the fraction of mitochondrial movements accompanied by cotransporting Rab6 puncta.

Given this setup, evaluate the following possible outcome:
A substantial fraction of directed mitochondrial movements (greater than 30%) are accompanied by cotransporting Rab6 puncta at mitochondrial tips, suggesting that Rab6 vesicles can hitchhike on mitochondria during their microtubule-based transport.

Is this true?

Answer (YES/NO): NO